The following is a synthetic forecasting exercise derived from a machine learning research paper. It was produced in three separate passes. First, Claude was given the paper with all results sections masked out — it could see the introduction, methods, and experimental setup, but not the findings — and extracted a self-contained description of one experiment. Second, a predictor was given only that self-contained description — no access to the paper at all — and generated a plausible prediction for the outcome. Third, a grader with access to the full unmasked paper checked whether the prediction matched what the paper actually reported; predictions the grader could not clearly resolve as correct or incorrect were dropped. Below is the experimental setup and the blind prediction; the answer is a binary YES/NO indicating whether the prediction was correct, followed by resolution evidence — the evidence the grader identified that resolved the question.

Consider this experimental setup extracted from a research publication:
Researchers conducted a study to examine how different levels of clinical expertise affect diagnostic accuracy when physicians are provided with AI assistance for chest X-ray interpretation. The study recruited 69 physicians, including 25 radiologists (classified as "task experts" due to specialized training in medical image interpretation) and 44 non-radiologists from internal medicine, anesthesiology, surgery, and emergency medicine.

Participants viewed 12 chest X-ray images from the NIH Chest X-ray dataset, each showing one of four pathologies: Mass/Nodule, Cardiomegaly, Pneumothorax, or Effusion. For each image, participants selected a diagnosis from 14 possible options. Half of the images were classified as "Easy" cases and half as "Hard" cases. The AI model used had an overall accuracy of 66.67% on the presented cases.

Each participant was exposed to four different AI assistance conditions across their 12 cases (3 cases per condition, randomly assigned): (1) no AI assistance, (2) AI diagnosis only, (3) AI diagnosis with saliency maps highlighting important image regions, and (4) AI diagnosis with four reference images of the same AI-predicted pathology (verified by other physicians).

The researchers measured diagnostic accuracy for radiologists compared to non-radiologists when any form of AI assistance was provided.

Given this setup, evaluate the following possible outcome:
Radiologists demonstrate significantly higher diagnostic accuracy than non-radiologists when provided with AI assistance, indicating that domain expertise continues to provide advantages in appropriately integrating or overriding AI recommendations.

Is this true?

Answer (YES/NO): NO